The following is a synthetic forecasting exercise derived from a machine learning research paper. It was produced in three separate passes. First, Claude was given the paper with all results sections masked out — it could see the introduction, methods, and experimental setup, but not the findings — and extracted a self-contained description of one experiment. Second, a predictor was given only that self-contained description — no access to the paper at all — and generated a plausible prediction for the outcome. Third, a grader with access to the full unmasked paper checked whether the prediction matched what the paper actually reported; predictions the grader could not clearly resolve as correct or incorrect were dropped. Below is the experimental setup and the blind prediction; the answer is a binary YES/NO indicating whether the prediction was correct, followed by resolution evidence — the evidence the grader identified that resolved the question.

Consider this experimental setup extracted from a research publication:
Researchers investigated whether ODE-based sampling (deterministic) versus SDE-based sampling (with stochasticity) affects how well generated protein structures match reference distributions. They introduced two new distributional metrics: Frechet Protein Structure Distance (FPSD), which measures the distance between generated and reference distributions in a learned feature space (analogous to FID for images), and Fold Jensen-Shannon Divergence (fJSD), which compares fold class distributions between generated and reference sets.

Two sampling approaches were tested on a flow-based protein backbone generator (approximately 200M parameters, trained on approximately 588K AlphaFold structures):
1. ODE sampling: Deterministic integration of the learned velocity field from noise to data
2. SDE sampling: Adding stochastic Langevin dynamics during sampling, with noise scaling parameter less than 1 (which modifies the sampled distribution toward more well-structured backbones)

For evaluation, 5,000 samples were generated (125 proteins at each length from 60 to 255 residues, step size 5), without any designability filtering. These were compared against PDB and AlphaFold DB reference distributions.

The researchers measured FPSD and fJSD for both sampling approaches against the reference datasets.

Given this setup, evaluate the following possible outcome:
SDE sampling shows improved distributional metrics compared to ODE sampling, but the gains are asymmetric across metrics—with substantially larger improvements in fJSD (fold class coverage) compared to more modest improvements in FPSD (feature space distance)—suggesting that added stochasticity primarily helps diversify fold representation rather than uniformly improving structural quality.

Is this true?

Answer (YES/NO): NO